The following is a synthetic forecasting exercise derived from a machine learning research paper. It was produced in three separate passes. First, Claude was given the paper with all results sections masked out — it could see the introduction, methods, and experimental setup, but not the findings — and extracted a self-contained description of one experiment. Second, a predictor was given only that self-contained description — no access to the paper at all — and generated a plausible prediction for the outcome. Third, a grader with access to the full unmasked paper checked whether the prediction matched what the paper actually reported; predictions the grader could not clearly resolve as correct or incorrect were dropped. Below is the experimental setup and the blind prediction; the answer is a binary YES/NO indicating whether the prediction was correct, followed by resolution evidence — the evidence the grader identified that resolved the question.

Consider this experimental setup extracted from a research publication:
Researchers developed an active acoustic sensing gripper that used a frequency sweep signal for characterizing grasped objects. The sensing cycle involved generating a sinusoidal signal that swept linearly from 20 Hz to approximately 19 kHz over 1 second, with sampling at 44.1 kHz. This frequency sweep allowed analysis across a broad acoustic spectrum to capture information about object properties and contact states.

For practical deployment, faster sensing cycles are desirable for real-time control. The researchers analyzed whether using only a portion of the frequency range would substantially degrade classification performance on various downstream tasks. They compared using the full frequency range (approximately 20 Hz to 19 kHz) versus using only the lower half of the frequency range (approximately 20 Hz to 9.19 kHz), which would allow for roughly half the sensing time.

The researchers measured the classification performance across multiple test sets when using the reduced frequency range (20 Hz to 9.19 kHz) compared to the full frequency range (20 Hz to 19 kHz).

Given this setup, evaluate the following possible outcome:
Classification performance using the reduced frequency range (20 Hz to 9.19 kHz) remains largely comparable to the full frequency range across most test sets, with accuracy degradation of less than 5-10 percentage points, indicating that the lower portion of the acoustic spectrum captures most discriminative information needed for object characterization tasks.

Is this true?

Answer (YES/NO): NO